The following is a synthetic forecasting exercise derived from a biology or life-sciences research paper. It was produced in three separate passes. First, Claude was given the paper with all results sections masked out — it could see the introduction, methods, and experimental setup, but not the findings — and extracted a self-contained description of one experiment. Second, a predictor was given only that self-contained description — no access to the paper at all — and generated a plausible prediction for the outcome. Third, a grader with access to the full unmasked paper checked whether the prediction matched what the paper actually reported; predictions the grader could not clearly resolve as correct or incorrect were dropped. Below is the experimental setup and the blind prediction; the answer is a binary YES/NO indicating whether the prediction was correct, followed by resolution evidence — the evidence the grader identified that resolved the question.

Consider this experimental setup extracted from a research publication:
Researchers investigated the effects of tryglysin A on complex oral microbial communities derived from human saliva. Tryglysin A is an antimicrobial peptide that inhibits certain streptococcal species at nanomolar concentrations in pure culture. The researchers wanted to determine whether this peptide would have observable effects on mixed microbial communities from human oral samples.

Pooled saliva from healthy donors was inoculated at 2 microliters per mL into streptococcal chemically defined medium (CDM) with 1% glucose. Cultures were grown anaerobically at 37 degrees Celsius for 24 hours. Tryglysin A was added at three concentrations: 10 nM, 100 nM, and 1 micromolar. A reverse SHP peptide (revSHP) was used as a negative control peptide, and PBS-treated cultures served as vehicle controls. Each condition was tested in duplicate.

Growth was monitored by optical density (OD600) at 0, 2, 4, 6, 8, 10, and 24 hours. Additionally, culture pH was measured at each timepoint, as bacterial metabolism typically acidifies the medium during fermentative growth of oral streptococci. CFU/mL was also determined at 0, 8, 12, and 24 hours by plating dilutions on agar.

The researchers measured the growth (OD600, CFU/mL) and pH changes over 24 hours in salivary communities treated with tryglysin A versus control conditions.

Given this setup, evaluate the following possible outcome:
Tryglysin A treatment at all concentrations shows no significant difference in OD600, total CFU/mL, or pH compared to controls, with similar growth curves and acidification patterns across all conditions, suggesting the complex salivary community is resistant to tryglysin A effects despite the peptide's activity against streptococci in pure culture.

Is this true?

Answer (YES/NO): NO